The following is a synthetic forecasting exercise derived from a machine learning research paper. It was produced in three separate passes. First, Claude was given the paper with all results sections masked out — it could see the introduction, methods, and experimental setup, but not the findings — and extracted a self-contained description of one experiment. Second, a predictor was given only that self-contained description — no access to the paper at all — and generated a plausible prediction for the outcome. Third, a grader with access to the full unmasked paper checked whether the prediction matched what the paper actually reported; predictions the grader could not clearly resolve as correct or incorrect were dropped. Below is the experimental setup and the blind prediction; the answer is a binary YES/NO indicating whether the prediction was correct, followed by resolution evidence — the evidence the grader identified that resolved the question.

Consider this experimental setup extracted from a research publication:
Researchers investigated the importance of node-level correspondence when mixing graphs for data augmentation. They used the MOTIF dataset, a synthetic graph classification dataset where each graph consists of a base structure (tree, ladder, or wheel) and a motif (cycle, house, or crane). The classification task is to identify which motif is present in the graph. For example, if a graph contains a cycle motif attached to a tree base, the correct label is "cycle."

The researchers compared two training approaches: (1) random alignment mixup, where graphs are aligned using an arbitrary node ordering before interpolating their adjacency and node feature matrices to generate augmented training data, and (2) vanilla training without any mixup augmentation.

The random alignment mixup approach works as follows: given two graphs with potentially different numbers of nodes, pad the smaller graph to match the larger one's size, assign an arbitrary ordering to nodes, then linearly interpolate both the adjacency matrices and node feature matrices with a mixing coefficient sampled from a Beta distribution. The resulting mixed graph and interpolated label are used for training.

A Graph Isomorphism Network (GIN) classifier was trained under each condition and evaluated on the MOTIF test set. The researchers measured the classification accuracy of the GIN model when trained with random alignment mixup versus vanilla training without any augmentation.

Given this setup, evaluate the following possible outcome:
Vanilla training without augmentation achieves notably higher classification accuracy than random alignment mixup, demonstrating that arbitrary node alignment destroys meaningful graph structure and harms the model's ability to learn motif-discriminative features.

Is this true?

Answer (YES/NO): YES